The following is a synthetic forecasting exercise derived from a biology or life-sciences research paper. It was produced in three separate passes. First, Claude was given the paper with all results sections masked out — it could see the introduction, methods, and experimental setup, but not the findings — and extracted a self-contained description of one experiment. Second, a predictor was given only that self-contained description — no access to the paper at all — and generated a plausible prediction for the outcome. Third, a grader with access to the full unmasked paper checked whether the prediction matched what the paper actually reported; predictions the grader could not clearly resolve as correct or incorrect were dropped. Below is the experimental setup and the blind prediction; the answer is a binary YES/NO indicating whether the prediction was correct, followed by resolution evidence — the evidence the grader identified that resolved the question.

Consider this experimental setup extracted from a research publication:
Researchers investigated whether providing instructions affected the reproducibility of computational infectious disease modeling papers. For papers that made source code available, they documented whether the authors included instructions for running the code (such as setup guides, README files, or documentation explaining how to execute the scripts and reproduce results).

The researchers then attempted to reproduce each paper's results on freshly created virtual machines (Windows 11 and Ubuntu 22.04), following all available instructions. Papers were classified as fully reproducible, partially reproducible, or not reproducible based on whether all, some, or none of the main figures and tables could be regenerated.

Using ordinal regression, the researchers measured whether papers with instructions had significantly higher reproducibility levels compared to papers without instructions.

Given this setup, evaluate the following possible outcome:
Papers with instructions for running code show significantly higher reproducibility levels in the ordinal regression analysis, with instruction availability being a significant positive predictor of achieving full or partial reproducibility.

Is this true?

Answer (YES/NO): NO